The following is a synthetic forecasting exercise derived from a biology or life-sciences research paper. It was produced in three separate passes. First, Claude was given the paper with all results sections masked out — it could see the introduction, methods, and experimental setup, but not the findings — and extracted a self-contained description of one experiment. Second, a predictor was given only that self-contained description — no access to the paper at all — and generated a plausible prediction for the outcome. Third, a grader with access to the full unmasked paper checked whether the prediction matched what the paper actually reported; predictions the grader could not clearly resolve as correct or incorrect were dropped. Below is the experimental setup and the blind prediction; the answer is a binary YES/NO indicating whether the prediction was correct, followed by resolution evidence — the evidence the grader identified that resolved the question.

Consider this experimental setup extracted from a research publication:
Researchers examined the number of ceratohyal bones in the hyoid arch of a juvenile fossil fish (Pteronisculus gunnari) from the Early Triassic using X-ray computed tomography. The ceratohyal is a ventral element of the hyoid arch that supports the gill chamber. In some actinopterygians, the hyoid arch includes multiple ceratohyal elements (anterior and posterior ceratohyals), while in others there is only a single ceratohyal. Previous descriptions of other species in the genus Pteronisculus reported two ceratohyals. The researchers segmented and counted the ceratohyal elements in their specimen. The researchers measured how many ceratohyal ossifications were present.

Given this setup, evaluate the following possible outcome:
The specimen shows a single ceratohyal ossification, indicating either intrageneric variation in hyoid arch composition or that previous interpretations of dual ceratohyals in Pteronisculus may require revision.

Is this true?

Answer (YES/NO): YES